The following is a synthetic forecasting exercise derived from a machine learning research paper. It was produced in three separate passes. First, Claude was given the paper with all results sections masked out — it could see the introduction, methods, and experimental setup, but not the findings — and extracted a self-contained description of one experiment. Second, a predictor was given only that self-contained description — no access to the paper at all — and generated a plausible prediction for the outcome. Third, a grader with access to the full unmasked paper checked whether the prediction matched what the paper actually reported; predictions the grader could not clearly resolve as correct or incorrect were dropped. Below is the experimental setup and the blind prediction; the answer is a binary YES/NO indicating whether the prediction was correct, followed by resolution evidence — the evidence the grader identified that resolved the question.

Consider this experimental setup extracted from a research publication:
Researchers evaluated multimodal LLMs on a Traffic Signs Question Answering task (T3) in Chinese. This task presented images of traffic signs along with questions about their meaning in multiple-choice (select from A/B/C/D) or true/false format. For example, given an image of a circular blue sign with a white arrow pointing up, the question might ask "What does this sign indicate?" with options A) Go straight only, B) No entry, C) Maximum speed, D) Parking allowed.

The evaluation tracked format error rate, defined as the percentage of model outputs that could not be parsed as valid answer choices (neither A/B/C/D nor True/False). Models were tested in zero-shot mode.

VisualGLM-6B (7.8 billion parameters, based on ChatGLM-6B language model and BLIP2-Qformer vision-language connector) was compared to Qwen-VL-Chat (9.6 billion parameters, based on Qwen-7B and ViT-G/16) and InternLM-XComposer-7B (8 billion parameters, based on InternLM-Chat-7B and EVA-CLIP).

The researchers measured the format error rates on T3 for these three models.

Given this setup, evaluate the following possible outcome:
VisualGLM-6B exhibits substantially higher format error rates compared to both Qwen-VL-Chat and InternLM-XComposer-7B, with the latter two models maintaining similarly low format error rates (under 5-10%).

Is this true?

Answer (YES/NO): YES